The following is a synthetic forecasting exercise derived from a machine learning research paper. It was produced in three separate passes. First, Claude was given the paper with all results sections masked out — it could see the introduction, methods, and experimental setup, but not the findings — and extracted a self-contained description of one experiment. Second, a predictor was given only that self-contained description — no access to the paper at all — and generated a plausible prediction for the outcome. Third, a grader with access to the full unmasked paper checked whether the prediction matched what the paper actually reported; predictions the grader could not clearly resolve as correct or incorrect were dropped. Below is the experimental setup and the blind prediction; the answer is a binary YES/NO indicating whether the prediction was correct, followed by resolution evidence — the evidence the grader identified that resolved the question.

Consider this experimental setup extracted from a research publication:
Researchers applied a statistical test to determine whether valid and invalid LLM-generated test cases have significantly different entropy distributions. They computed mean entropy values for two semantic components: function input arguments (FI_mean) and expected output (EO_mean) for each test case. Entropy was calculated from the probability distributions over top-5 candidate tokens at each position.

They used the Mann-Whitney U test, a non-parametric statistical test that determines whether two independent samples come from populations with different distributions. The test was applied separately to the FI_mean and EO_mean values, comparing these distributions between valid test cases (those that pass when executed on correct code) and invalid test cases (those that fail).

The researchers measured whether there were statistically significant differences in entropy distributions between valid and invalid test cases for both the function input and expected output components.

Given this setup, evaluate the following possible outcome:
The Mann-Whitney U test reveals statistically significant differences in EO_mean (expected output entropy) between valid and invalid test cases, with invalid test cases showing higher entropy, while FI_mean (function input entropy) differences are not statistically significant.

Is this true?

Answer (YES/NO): NO